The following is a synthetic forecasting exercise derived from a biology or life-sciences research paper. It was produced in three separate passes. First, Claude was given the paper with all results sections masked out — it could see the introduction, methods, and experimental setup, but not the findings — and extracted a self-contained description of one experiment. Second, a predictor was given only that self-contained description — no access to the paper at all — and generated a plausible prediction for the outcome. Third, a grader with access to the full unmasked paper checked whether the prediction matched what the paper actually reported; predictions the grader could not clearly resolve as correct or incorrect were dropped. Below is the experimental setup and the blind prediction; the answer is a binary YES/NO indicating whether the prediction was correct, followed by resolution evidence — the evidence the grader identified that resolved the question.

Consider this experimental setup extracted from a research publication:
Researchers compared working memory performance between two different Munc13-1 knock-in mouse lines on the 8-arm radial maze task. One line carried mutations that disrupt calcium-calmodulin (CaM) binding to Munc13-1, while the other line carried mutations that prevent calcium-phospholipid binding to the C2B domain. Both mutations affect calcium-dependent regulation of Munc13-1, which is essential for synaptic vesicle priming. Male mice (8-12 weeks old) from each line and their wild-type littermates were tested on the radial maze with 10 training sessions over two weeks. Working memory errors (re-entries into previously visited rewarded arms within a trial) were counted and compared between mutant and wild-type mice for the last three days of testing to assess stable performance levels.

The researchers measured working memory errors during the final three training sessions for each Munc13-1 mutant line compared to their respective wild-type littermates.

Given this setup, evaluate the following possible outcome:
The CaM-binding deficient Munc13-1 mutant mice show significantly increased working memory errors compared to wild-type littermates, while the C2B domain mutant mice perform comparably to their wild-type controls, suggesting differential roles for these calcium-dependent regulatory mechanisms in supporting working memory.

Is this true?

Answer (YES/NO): NO